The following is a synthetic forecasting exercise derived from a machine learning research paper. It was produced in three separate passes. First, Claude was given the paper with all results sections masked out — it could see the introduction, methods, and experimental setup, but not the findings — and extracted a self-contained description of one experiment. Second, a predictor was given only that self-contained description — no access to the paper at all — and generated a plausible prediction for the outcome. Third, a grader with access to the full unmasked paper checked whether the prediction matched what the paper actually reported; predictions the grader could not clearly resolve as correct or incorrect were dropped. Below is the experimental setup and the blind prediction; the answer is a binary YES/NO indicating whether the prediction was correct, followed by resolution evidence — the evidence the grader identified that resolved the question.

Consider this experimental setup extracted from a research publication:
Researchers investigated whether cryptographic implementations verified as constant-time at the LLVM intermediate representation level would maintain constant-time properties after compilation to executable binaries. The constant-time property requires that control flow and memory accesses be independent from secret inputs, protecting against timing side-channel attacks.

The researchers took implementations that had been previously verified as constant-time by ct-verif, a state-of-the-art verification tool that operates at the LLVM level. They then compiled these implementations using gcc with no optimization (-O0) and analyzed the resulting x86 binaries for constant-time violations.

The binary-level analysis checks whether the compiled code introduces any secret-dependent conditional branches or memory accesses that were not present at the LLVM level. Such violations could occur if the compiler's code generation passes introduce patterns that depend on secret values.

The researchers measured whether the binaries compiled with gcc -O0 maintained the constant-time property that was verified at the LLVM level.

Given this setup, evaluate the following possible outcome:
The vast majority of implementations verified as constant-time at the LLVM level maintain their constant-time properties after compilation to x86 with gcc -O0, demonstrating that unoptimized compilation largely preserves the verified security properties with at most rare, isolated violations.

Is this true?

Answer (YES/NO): YES